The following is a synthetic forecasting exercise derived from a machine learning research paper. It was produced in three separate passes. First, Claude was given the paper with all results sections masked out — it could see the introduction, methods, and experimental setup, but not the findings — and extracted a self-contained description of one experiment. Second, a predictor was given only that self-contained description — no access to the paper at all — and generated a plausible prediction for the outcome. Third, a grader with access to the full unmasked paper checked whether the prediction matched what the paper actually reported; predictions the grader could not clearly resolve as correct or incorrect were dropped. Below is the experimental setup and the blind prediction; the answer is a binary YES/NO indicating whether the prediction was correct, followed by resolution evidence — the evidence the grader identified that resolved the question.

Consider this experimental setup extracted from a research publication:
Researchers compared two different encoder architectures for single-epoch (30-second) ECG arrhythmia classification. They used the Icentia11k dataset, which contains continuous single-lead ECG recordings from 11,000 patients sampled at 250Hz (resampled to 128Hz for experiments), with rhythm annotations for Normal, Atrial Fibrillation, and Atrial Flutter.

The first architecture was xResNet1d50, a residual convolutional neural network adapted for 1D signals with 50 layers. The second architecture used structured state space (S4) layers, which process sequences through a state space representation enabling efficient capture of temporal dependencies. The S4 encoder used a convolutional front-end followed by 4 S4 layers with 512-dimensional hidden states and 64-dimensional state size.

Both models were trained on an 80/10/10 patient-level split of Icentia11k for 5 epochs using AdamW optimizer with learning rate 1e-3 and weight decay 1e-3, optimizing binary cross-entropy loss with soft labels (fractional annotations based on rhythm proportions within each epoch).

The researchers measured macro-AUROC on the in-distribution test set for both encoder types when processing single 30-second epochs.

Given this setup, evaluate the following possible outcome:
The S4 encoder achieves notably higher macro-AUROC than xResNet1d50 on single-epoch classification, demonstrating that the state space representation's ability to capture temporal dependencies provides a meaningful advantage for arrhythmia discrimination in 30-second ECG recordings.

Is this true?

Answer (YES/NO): YES